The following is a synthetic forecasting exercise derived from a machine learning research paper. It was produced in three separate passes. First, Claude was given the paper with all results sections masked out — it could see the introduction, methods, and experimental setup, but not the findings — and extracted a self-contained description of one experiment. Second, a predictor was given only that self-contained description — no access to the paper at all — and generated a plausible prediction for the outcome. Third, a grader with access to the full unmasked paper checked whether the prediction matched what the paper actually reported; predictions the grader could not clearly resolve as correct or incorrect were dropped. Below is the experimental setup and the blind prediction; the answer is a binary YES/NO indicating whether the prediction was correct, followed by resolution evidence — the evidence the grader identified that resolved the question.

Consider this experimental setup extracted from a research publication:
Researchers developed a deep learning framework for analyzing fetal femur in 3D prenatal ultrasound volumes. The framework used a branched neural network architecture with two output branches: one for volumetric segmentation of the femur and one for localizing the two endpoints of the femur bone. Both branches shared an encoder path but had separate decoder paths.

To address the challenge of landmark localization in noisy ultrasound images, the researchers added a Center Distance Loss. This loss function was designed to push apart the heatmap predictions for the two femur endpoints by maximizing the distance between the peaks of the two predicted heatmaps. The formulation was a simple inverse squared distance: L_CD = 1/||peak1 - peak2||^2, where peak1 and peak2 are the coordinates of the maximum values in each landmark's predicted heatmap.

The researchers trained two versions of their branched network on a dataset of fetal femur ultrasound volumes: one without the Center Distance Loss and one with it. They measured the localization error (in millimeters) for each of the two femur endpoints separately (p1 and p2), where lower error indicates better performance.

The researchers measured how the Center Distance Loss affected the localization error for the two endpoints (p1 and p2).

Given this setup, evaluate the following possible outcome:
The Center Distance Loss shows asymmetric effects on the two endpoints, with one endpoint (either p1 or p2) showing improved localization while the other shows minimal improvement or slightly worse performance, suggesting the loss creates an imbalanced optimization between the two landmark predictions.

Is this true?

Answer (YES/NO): YES